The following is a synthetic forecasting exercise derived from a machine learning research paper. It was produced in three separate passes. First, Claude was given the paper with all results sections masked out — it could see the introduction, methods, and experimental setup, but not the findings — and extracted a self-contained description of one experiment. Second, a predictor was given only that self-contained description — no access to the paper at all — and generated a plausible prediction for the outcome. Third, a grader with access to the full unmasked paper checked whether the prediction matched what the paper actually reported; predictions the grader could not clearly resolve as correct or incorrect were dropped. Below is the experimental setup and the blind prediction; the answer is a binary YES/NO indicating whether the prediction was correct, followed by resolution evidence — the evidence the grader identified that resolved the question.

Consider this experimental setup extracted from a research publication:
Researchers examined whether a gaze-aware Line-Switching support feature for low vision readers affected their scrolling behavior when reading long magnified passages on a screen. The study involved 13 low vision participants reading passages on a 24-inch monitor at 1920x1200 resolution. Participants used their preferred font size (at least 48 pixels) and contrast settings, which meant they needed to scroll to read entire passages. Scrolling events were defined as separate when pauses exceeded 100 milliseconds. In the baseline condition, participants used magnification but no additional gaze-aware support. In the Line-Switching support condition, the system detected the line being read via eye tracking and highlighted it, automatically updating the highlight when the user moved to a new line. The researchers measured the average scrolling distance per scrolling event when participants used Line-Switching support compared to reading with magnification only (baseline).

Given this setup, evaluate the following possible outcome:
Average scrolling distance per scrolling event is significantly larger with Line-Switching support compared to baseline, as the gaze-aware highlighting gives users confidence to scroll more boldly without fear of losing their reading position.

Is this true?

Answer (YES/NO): YES